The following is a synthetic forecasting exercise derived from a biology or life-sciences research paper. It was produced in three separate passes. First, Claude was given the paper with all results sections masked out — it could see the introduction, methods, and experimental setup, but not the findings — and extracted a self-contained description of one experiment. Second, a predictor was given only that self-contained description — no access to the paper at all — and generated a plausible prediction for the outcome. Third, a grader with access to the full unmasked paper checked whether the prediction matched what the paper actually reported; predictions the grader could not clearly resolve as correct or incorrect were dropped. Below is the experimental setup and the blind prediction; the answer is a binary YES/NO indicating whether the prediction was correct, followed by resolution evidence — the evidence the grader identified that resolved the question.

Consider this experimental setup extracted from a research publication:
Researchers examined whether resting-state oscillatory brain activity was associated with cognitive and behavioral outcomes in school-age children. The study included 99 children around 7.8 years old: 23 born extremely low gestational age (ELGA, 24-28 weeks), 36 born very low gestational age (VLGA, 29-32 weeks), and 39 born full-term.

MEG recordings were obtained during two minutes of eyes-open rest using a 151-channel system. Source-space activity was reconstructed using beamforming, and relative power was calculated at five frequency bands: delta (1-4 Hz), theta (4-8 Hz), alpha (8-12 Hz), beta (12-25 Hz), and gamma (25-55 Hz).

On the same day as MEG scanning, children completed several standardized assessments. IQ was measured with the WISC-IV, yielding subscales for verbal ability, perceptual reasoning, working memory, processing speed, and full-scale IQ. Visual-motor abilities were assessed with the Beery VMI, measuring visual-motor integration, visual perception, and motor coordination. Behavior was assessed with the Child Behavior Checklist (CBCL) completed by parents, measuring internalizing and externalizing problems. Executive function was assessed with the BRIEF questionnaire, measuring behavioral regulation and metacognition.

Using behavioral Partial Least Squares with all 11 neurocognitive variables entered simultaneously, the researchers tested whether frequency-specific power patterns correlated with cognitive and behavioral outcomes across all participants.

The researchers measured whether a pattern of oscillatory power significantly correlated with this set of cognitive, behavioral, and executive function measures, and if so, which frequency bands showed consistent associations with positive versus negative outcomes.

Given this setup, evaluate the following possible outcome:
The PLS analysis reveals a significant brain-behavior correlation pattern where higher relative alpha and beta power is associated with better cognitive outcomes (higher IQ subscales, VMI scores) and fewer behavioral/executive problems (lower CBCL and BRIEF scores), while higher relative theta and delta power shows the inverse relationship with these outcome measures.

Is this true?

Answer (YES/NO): YES